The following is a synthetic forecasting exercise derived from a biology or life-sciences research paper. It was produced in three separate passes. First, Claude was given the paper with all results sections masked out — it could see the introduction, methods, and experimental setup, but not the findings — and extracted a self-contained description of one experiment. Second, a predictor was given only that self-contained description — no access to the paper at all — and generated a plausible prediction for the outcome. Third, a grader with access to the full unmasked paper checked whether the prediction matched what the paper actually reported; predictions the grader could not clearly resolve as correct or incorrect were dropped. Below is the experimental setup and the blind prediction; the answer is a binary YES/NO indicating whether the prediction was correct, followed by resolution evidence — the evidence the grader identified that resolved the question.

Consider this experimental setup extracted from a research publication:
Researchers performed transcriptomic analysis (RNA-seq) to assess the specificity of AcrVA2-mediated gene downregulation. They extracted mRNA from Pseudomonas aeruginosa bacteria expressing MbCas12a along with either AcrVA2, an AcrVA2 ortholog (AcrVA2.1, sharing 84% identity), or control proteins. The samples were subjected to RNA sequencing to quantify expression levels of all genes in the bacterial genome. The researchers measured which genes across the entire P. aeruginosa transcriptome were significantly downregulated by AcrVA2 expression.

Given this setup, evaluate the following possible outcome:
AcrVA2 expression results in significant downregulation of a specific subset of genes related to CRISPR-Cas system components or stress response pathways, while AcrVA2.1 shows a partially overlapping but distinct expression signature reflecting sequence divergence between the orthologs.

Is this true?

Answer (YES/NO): NO